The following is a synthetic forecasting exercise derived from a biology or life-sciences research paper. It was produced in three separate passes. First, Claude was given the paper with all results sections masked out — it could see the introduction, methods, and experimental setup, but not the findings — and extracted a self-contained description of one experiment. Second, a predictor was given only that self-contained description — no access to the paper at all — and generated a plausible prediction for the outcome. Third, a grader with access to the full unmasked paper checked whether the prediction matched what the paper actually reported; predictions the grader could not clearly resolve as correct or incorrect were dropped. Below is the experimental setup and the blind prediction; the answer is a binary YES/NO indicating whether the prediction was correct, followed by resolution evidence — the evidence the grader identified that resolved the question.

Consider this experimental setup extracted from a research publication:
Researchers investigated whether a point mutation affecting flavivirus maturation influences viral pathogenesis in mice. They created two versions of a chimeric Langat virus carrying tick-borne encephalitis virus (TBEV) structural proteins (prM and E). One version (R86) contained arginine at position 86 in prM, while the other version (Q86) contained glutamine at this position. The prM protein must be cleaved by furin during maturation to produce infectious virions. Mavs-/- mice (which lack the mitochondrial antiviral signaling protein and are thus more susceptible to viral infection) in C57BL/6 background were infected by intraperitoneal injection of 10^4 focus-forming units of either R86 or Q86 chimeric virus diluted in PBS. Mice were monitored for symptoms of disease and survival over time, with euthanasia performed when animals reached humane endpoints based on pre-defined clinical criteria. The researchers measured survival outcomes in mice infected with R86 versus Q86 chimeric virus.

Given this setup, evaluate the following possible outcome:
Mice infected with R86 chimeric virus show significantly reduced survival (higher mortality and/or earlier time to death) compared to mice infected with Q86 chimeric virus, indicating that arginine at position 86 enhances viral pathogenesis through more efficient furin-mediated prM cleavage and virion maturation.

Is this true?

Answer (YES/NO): NO